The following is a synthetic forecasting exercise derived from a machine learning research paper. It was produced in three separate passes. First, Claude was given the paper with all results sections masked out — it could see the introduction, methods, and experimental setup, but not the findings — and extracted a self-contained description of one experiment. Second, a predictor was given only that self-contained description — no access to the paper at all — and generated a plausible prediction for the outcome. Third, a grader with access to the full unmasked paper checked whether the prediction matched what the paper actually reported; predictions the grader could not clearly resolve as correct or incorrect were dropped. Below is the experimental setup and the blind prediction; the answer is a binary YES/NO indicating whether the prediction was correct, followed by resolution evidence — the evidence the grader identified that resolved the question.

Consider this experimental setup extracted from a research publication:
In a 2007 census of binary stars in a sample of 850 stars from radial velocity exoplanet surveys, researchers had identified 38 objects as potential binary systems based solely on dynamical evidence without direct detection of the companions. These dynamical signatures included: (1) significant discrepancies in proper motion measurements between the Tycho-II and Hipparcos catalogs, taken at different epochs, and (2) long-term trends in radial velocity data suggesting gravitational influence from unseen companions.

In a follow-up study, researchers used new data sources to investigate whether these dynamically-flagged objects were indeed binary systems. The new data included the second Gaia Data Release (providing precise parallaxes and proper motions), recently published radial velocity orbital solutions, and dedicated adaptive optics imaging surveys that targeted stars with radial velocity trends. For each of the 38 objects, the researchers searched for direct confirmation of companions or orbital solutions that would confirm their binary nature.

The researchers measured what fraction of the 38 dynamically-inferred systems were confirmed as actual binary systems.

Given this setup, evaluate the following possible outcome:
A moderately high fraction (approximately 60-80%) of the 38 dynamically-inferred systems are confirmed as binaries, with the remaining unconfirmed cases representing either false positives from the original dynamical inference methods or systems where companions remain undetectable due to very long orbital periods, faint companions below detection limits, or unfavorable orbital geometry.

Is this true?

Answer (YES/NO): YES